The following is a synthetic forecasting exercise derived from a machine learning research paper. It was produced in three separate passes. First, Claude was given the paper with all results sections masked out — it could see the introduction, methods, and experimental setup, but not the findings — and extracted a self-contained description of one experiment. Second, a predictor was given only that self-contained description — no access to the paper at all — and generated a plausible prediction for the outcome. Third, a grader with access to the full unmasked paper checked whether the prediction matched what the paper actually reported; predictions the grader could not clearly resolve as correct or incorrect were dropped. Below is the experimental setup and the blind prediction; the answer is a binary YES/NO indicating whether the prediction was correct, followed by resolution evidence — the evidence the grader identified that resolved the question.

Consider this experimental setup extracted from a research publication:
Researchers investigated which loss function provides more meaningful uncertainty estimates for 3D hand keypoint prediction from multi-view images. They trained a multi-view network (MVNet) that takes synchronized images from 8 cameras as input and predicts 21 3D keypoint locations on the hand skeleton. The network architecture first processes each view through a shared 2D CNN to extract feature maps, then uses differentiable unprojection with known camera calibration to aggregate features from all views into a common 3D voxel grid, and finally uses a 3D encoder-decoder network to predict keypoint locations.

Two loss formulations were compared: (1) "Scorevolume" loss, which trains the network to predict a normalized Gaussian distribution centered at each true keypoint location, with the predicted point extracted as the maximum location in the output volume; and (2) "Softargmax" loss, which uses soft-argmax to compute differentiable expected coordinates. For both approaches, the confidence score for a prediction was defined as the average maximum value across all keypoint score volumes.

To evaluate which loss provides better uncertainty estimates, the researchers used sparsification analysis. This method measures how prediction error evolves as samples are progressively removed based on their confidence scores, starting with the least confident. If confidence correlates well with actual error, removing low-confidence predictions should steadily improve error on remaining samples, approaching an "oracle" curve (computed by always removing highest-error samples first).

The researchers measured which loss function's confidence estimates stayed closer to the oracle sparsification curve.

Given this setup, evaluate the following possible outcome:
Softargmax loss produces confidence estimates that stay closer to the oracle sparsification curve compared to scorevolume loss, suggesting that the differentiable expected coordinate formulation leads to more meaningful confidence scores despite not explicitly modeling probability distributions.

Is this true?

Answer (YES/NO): NO